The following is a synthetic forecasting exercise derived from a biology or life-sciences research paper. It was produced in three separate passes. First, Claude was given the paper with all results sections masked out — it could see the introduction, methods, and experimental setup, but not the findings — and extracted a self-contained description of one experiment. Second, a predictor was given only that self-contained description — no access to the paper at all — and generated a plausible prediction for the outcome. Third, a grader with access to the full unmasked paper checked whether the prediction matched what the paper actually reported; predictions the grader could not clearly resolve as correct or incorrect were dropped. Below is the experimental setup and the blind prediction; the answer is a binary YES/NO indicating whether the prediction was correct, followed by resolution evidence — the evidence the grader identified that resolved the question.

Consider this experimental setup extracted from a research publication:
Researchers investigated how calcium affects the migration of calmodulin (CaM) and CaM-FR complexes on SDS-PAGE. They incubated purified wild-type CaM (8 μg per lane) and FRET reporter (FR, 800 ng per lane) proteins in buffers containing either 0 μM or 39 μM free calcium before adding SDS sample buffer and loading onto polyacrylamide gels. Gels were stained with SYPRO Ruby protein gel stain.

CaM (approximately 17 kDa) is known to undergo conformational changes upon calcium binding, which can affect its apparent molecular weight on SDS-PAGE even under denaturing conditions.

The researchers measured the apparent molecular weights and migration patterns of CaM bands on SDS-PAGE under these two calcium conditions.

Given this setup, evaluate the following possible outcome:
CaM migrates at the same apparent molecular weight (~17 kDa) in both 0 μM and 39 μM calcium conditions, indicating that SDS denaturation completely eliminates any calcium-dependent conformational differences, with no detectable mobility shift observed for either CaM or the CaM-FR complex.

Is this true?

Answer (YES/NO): NO